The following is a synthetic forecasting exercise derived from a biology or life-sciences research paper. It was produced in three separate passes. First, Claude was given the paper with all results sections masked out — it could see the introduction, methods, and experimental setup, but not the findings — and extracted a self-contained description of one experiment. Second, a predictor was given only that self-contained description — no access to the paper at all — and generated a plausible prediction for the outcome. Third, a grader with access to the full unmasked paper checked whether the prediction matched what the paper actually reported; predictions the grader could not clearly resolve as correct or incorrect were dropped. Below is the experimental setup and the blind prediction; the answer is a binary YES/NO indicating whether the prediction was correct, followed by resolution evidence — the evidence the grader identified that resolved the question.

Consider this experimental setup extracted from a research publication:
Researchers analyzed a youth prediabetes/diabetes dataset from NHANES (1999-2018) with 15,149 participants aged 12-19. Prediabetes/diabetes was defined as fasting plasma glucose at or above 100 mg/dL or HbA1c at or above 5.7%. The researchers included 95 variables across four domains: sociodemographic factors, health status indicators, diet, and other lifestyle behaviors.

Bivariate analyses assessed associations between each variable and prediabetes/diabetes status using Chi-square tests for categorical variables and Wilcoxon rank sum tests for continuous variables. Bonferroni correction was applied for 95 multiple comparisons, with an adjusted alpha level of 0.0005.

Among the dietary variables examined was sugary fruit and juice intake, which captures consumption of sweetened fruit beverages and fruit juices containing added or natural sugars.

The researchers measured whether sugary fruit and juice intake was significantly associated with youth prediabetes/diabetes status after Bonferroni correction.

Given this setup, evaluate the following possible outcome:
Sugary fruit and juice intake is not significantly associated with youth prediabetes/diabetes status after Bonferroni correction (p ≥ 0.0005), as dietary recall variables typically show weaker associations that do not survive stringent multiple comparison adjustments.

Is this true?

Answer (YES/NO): YES